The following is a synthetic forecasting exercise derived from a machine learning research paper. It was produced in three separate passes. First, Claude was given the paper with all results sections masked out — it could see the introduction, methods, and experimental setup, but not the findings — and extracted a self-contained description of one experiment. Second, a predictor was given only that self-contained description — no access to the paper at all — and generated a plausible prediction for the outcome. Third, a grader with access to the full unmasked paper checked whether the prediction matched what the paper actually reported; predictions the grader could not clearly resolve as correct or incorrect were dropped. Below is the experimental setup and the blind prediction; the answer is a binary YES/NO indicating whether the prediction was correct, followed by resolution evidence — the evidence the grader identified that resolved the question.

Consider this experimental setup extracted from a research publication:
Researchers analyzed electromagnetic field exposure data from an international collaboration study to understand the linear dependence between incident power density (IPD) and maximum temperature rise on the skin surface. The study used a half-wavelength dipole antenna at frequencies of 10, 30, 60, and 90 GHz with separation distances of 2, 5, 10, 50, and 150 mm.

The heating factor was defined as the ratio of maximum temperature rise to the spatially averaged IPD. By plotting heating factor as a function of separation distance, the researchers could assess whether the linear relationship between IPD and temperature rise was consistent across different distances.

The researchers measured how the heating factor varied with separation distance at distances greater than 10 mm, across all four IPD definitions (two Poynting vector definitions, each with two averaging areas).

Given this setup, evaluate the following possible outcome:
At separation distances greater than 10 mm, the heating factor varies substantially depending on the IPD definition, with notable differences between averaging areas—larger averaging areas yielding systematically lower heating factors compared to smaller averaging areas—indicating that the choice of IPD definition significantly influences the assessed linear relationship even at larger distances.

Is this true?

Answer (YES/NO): NO